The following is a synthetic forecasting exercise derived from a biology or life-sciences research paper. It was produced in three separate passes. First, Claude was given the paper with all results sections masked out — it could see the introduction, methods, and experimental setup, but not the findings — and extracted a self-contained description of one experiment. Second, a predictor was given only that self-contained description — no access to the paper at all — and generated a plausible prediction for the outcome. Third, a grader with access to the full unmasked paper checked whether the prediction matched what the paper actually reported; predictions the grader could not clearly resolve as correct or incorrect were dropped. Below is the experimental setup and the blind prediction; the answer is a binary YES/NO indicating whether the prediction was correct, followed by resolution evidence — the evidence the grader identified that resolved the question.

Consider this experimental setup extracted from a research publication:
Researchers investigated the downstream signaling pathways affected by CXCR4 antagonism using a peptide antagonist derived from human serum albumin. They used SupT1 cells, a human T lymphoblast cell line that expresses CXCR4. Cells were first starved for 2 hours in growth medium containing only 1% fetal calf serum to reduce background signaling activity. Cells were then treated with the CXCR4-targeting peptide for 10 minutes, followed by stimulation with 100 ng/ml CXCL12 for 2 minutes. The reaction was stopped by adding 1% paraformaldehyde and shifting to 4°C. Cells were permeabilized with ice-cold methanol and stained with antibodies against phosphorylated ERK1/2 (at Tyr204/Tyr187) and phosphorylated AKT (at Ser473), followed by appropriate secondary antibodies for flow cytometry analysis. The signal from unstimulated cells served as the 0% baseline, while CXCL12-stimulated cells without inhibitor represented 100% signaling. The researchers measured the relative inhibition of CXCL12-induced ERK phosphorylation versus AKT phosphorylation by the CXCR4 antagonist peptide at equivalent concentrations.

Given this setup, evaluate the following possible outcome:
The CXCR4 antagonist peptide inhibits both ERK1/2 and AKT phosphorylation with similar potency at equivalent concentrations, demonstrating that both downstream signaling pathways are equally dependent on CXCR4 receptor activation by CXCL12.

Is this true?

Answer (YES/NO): NO